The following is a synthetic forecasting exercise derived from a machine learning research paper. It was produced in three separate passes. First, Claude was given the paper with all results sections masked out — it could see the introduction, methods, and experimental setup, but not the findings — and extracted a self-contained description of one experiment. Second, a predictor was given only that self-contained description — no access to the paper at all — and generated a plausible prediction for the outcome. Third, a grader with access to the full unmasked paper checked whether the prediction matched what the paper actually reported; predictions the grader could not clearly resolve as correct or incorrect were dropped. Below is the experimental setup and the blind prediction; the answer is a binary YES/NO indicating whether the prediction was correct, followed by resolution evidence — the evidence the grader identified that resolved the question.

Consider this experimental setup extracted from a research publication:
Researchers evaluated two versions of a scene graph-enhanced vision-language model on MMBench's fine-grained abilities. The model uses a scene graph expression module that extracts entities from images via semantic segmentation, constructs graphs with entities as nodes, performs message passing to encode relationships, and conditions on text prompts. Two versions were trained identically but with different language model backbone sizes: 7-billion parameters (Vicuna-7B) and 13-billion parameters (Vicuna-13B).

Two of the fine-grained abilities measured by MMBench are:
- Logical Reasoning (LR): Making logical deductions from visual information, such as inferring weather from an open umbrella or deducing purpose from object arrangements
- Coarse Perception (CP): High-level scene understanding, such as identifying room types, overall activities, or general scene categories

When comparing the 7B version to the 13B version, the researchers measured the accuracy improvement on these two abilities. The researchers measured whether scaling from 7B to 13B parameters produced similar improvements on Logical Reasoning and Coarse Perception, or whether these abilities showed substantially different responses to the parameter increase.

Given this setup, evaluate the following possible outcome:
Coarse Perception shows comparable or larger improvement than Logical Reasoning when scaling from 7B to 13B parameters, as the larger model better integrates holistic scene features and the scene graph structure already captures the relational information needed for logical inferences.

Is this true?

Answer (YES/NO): NO